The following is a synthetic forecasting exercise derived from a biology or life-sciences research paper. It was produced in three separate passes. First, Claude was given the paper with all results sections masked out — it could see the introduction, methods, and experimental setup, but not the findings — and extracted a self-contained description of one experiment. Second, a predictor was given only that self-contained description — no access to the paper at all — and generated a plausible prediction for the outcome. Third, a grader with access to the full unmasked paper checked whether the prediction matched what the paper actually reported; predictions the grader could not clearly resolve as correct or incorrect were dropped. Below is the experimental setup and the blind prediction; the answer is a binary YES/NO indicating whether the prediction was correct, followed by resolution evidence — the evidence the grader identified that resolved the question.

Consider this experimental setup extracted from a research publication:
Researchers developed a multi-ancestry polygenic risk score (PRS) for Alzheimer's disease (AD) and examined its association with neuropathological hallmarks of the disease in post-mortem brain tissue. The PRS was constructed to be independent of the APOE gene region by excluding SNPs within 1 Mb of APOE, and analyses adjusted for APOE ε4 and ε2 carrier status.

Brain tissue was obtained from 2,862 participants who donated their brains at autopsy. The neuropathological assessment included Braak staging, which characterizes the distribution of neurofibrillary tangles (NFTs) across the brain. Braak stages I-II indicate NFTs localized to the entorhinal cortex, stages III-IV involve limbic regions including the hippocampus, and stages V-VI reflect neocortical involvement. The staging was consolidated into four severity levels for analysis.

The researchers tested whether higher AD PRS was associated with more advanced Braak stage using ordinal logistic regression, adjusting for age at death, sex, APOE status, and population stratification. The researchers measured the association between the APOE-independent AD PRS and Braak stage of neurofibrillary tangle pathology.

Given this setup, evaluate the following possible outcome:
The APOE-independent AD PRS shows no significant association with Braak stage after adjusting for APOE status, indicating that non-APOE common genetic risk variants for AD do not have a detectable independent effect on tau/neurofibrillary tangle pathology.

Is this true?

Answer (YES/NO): NO